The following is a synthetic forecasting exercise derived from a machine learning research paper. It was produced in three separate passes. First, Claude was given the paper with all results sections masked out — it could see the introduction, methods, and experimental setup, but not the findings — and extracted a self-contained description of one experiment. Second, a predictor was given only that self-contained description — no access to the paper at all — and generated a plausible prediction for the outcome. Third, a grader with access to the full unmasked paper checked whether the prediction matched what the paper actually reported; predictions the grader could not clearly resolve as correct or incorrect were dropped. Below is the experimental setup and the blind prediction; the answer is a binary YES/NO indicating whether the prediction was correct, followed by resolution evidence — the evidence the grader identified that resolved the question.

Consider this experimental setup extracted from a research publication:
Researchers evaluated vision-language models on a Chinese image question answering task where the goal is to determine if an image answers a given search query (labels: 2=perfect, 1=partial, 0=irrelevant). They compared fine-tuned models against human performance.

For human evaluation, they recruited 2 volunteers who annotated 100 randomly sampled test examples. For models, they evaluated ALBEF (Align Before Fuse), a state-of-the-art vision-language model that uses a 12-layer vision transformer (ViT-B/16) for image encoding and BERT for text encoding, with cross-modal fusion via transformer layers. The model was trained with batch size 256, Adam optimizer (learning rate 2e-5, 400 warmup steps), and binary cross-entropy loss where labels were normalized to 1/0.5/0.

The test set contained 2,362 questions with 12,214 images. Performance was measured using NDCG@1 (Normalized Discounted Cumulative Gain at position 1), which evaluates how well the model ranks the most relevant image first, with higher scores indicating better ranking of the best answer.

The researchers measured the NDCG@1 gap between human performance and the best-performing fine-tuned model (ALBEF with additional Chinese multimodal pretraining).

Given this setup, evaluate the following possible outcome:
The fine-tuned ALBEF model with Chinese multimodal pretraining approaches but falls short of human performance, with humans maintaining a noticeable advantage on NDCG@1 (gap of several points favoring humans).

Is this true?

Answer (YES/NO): YES